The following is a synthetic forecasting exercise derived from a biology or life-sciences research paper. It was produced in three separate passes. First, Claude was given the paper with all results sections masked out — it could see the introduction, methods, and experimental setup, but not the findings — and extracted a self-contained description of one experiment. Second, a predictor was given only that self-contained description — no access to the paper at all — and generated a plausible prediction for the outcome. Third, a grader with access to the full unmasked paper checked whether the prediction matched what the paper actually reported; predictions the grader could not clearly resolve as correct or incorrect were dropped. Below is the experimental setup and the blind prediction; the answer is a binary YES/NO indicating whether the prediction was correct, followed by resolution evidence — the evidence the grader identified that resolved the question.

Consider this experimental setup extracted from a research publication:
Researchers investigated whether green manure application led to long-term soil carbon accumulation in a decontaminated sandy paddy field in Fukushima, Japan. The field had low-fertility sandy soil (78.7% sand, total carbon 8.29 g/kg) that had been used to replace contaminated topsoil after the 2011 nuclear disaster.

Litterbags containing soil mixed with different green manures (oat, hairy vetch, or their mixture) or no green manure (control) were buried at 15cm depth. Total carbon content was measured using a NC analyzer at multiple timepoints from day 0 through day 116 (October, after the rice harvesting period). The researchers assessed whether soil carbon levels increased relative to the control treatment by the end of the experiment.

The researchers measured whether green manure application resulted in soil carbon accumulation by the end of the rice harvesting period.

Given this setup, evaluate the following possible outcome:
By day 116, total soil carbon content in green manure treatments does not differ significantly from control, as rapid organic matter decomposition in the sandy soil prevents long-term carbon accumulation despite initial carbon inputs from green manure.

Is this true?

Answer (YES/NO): YES